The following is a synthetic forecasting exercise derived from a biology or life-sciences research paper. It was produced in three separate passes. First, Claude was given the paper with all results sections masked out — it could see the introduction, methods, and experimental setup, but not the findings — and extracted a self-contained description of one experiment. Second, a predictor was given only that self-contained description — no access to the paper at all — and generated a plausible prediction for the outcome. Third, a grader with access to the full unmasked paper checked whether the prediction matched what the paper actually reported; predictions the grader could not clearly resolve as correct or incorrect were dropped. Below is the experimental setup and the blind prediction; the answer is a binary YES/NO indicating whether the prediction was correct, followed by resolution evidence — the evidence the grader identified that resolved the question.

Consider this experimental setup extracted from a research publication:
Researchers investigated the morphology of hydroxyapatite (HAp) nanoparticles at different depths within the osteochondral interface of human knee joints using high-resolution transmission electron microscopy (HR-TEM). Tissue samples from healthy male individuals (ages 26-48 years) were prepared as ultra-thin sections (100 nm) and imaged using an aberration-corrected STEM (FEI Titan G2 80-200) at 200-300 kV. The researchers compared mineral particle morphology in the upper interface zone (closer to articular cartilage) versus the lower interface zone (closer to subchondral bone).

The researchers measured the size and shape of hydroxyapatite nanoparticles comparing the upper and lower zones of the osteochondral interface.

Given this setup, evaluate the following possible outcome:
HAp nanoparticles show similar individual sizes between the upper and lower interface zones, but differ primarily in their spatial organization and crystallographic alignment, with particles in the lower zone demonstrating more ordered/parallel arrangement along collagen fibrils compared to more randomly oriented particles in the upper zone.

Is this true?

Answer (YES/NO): NO